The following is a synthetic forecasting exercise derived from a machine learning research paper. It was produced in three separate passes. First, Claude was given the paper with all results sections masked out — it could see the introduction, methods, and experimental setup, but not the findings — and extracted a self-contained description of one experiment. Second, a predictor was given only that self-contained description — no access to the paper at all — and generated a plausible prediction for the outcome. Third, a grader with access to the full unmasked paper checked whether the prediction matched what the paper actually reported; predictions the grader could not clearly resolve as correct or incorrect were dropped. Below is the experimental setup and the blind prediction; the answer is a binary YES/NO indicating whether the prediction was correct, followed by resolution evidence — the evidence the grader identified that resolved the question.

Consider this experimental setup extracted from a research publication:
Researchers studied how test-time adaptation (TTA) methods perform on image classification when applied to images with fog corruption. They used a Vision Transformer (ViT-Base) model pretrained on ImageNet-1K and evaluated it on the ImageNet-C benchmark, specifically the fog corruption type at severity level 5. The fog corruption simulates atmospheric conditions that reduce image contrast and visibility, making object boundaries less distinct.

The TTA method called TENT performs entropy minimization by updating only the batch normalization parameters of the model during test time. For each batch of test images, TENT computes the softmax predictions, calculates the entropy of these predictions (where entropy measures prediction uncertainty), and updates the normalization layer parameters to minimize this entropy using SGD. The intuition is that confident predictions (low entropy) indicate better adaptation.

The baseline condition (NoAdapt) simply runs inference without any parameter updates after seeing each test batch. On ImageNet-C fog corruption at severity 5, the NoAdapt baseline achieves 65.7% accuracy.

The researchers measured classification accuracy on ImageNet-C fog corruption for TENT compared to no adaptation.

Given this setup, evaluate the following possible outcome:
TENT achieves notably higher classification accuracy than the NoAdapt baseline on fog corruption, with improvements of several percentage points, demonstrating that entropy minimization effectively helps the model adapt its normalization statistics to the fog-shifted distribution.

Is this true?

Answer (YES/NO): NO